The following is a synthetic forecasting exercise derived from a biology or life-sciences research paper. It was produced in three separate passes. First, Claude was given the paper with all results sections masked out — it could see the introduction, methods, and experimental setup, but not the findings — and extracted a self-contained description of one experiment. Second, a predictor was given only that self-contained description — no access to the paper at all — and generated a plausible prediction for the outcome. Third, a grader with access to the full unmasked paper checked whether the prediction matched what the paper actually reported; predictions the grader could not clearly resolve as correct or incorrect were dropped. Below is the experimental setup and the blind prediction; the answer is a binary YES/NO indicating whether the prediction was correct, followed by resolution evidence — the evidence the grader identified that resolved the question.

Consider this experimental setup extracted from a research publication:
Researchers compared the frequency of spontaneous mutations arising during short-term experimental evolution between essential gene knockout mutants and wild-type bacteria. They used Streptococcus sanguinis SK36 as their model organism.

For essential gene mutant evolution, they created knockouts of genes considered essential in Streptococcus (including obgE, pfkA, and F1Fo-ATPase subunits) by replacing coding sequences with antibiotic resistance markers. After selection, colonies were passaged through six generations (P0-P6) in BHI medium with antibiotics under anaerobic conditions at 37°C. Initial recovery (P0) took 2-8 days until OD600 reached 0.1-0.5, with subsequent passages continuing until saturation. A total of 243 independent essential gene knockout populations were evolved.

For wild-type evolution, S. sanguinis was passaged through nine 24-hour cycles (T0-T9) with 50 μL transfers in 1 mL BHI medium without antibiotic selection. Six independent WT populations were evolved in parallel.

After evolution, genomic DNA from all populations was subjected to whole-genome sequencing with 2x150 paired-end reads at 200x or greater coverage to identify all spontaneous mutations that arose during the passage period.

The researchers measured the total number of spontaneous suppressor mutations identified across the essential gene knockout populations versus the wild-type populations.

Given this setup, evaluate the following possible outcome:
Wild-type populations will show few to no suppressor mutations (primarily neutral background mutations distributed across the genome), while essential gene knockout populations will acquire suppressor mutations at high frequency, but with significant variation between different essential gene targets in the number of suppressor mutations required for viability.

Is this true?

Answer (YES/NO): NO